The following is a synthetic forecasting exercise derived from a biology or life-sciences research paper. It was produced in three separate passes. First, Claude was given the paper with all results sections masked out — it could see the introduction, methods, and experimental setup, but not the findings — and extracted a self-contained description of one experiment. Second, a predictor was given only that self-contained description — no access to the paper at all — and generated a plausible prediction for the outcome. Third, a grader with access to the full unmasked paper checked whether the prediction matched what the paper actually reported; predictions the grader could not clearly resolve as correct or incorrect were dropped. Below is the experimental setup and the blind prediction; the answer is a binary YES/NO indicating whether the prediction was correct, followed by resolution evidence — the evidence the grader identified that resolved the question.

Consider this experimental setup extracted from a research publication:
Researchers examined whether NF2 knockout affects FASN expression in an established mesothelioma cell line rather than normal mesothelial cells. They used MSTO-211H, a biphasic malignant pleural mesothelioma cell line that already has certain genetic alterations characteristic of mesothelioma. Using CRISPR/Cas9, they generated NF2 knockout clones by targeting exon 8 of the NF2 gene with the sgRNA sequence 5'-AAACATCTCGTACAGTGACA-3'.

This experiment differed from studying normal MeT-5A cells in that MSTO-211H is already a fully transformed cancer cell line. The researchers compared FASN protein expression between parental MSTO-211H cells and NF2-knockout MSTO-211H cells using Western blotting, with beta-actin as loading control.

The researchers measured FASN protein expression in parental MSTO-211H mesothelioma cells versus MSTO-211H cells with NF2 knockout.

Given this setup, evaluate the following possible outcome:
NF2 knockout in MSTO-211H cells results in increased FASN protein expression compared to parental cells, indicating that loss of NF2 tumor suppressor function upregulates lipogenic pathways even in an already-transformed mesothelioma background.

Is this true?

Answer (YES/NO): YES